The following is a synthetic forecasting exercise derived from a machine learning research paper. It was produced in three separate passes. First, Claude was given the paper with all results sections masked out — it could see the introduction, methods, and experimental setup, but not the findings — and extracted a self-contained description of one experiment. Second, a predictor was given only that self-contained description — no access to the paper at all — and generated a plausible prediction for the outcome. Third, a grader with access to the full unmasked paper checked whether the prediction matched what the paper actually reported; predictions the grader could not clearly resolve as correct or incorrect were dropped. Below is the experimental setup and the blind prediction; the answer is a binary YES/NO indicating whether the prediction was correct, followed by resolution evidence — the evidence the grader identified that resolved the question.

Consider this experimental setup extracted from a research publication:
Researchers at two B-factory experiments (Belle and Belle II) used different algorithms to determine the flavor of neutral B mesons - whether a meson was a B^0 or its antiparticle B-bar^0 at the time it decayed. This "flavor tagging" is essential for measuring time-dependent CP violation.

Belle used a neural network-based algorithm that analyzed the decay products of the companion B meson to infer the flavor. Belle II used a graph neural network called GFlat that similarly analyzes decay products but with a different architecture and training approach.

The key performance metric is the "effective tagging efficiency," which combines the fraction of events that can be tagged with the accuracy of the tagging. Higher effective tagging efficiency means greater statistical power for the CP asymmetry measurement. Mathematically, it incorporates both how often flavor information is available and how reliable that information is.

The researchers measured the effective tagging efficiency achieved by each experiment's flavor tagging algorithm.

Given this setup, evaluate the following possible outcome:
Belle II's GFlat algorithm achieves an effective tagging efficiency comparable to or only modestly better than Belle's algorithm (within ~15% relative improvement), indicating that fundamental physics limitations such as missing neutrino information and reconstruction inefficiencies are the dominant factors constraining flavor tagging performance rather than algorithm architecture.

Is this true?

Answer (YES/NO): NO